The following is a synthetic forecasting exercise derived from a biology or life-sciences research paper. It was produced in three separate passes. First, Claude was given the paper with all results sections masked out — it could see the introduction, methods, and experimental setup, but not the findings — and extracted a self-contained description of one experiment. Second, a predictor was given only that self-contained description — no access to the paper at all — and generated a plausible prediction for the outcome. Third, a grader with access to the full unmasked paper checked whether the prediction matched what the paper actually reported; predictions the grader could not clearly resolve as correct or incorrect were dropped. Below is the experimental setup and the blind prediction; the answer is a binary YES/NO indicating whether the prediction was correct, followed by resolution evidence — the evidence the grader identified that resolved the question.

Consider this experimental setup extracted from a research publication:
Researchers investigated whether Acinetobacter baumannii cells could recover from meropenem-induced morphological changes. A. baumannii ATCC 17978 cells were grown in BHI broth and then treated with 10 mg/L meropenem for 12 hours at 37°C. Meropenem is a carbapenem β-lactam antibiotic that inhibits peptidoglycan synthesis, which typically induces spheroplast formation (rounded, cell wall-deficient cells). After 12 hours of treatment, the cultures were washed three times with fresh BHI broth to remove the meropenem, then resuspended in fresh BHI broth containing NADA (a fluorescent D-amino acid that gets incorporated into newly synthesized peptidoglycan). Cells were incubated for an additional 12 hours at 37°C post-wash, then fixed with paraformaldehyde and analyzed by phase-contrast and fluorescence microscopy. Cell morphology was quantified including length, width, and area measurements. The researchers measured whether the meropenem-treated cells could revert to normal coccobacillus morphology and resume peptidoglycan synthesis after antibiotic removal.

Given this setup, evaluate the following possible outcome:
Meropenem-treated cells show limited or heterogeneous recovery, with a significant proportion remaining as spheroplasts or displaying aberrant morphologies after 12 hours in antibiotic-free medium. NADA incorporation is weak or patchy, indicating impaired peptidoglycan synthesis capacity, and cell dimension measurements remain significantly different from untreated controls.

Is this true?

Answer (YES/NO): NO